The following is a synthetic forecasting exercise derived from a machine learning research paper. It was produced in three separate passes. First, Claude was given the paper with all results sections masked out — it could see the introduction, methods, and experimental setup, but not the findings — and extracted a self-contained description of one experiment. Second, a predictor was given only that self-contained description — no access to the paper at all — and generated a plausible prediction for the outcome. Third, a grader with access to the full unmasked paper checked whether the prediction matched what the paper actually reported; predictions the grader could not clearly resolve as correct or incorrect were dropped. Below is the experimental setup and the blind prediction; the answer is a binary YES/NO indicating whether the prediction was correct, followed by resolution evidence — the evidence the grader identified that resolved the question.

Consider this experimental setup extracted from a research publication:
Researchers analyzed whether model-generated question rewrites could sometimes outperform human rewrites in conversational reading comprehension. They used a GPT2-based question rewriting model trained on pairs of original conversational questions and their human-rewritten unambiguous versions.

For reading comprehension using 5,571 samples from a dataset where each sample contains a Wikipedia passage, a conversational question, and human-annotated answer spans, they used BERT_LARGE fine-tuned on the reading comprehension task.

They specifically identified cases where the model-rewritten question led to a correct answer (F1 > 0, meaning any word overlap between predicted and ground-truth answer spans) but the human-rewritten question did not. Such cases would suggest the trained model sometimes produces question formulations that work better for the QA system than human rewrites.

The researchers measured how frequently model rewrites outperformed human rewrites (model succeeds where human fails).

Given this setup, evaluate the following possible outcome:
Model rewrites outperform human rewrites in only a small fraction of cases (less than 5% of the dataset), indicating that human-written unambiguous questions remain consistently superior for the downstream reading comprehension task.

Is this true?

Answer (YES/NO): YES